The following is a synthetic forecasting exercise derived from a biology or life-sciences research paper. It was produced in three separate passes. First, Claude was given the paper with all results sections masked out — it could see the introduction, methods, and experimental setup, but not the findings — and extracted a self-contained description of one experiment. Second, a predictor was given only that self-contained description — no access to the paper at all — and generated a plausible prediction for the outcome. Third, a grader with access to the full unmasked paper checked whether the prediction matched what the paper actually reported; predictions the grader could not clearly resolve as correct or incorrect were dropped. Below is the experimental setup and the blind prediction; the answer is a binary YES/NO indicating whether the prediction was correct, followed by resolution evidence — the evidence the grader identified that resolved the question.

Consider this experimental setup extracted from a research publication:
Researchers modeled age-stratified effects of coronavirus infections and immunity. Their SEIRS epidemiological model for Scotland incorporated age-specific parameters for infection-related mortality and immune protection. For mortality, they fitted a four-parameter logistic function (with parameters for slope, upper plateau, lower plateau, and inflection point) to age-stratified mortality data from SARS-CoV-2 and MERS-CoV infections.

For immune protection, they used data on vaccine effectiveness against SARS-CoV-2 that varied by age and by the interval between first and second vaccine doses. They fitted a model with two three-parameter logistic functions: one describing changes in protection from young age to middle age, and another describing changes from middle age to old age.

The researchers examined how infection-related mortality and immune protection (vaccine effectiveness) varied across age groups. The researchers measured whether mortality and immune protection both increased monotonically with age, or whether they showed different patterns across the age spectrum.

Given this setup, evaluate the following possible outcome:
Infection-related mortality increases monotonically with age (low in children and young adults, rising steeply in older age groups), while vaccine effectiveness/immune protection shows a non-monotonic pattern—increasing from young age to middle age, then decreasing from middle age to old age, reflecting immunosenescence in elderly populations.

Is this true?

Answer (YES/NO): YES